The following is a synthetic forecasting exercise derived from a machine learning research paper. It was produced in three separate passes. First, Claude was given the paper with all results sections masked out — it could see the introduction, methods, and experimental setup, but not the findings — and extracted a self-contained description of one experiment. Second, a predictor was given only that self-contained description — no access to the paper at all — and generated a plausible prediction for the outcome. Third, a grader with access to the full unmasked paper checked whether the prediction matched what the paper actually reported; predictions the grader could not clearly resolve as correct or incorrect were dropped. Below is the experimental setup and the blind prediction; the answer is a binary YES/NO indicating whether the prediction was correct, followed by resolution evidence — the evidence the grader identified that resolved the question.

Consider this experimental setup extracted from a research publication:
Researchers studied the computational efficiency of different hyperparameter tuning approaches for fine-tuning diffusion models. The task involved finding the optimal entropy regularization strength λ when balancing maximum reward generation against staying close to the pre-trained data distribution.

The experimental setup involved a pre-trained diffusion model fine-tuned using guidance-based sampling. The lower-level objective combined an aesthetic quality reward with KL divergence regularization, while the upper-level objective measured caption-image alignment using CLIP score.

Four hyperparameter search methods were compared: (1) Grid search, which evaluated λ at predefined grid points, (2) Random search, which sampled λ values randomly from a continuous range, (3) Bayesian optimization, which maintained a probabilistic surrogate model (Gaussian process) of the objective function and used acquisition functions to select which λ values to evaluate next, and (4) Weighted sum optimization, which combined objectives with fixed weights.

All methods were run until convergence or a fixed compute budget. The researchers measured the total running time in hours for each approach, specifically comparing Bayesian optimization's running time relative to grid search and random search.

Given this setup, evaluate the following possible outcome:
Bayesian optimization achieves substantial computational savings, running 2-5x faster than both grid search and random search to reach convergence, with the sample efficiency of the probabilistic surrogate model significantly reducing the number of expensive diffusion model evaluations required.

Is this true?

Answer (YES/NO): NO